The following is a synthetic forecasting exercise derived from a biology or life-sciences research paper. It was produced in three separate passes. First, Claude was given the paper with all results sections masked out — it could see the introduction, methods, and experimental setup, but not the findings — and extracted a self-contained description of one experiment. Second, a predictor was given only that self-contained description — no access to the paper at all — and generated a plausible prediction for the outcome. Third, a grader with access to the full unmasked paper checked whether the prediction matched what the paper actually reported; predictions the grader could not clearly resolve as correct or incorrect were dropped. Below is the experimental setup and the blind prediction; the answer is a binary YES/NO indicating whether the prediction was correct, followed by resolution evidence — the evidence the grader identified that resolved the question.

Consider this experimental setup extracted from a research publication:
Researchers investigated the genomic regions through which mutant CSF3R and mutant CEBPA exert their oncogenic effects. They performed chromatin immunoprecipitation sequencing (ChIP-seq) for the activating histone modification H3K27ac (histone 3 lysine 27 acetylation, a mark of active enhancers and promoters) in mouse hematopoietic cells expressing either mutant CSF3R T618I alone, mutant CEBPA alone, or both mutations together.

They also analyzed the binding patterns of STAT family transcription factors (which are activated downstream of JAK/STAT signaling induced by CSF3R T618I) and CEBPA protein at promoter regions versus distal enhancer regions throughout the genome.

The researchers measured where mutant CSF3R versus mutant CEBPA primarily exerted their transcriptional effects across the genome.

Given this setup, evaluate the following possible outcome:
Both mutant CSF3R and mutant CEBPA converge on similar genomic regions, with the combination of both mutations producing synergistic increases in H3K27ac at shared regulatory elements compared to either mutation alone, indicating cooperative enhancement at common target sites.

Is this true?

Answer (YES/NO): NO